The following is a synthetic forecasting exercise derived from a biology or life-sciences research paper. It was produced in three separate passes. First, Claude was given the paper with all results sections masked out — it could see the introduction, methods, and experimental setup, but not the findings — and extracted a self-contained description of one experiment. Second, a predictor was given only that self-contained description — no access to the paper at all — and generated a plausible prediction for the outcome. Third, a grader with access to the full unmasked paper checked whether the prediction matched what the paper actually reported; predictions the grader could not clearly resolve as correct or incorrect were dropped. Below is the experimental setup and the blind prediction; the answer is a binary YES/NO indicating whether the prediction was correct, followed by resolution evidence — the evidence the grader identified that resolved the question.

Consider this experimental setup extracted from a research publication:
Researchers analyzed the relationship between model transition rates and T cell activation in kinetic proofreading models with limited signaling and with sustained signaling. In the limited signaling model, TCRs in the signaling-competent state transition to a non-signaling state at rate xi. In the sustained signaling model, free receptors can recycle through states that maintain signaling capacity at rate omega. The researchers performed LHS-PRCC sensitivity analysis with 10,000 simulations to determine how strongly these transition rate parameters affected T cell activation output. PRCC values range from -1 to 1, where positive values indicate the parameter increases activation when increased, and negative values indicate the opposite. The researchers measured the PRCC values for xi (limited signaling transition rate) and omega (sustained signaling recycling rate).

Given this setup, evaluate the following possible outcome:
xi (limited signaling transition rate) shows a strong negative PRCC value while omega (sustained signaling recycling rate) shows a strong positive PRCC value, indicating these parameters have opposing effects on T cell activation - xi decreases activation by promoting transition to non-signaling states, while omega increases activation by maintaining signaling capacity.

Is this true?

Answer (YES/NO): NO